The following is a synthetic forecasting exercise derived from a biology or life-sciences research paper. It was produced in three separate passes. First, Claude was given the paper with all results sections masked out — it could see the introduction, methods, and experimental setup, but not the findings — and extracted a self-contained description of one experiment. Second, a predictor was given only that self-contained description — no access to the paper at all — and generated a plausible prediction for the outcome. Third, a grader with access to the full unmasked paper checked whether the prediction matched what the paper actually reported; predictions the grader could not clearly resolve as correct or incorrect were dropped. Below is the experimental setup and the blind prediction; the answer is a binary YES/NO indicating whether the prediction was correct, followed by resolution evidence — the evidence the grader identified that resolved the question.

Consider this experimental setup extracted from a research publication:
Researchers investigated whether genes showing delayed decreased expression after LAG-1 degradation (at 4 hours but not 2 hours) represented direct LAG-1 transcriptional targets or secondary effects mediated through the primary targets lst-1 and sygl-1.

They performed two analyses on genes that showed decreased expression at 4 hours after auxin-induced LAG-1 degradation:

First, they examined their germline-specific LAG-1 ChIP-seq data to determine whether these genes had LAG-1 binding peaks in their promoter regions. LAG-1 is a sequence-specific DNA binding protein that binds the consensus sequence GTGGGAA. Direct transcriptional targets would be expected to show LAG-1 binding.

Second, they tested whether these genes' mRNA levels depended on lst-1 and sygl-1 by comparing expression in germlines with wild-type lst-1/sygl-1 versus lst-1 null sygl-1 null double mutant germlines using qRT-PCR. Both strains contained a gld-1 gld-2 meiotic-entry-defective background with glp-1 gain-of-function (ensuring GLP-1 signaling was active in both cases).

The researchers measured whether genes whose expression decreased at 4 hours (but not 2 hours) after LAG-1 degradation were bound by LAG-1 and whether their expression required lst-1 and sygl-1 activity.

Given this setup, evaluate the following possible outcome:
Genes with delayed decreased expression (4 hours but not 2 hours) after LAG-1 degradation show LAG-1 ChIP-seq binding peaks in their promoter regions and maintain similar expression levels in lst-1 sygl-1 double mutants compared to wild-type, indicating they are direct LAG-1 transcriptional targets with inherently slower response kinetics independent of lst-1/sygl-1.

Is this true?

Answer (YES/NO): NO